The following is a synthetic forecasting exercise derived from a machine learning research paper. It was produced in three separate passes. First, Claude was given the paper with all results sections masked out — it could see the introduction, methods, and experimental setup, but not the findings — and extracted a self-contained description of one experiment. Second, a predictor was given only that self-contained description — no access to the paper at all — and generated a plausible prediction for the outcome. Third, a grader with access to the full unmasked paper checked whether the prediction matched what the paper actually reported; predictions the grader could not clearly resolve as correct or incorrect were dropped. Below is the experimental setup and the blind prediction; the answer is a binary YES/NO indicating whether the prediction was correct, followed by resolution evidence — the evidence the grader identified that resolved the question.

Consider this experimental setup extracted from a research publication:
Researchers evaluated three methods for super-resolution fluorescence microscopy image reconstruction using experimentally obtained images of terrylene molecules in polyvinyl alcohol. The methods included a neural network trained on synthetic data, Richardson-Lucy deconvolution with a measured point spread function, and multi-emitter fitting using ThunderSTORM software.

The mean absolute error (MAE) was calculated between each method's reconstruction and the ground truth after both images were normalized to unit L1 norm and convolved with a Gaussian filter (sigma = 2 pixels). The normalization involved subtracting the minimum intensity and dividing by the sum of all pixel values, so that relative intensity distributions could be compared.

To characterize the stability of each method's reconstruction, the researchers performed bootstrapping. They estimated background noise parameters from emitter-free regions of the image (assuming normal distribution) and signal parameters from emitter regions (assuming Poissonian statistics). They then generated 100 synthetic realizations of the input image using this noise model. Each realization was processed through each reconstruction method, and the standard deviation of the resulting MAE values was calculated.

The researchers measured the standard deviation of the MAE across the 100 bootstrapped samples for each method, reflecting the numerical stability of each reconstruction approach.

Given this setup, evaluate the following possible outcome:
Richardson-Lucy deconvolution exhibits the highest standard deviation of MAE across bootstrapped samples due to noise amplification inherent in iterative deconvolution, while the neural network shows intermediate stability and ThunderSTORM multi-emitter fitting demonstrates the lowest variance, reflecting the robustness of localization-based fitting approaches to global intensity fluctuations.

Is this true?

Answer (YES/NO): NO